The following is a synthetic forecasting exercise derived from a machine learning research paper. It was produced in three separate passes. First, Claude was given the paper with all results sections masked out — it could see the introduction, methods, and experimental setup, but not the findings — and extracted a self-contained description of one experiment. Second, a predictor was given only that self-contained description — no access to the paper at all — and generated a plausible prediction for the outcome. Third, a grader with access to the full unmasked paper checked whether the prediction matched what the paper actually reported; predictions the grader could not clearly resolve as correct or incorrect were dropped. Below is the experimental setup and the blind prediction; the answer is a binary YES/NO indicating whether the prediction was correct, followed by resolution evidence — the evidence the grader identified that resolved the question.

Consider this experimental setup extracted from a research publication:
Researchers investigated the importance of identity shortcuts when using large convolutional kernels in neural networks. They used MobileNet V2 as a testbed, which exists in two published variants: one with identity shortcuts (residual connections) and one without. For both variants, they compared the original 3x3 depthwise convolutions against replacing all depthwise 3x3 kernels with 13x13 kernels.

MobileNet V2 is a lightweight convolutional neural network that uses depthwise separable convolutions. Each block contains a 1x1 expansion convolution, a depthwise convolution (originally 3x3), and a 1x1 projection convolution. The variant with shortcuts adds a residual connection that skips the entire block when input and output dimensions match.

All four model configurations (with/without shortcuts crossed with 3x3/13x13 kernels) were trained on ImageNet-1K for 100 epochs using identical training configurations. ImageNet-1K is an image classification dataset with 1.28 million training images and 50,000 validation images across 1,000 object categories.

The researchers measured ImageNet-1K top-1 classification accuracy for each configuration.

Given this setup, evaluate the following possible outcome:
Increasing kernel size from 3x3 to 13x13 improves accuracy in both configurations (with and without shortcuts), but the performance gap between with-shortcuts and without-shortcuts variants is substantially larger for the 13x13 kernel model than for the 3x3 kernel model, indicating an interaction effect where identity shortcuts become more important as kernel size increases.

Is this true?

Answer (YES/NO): NO